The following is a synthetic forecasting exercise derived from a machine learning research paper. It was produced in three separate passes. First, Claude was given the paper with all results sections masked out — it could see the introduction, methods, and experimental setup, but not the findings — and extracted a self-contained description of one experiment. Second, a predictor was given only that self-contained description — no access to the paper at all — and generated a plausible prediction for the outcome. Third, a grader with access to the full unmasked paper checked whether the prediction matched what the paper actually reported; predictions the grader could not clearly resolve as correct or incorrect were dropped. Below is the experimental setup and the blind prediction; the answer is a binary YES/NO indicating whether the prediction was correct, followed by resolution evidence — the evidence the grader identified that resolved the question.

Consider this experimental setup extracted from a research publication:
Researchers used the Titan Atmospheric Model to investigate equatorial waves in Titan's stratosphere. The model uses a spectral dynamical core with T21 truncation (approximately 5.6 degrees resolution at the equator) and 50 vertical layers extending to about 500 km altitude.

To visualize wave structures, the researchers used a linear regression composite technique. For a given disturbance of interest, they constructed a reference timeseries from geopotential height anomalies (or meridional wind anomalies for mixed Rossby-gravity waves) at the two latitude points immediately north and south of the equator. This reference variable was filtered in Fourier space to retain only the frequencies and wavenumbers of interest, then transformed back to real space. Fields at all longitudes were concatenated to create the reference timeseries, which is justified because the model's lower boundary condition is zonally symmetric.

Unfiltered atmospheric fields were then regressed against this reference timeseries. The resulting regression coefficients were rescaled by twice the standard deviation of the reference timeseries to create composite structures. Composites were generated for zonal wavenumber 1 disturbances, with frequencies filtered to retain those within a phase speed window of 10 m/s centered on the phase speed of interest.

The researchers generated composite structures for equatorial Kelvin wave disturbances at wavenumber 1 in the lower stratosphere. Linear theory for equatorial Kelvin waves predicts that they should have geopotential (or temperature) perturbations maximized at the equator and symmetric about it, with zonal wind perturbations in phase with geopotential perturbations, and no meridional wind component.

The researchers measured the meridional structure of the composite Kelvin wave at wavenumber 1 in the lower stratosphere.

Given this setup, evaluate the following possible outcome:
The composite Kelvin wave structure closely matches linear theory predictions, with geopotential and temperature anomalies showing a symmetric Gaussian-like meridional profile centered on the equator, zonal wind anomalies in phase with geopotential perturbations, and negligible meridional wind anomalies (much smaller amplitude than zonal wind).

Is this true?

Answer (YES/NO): NO